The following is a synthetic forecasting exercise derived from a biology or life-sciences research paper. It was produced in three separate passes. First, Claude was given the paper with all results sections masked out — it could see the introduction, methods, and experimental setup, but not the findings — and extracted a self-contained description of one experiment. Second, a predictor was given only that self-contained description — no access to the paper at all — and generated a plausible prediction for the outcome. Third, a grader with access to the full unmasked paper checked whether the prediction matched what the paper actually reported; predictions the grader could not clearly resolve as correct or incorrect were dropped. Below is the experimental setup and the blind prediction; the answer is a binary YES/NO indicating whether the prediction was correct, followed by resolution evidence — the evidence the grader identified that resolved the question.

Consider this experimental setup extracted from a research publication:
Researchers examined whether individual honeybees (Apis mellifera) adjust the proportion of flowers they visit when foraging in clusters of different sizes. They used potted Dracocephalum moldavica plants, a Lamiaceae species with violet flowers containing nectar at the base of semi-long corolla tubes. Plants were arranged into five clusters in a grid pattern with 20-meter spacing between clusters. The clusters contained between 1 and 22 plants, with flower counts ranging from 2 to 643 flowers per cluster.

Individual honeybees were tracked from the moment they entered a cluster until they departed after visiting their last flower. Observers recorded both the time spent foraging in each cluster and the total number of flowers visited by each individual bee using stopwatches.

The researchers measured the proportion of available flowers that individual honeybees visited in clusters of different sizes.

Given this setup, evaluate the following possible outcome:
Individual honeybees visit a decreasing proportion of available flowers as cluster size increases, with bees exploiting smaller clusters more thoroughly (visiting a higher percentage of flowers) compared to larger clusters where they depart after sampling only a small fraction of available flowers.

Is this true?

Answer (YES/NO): YES